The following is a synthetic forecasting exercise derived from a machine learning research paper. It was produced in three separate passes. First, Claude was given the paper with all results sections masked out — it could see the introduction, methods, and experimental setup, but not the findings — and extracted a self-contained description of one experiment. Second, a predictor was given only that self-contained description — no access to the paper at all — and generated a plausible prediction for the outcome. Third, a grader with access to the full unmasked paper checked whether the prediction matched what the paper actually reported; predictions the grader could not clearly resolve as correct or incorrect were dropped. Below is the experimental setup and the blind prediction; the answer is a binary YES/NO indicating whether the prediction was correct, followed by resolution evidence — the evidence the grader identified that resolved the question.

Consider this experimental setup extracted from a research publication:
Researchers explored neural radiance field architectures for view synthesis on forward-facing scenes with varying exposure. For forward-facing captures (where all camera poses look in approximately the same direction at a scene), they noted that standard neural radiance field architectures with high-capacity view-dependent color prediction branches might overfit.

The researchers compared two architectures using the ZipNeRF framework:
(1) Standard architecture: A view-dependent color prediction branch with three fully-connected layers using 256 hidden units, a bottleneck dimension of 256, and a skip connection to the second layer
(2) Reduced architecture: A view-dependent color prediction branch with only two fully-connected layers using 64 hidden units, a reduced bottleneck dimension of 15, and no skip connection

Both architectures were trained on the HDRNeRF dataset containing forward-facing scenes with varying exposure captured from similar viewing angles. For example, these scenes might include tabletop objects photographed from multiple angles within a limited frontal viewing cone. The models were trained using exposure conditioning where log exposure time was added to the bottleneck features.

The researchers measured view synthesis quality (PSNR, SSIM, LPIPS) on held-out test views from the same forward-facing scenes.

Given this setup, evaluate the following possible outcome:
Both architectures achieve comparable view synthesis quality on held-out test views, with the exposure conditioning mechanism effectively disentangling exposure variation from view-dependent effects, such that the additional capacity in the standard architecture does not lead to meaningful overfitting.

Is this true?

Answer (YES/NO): NO